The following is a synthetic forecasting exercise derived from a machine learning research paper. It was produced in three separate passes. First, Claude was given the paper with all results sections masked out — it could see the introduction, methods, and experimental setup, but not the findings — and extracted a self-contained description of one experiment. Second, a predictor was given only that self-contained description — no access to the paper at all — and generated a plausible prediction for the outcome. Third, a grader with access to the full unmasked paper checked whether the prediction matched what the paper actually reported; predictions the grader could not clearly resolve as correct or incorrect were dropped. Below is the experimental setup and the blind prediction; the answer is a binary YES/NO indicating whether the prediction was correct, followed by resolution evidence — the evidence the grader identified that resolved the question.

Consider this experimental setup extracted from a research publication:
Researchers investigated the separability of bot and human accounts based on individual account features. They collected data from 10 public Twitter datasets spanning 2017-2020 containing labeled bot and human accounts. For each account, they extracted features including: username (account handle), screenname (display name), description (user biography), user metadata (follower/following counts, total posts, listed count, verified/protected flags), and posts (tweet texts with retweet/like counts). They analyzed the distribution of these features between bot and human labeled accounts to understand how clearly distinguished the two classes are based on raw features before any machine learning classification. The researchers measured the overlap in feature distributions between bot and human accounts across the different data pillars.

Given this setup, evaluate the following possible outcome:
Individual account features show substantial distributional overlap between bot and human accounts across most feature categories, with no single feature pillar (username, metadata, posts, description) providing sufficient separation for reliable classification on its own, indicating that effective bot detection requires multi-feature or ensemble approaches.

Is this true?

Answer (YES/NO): NO